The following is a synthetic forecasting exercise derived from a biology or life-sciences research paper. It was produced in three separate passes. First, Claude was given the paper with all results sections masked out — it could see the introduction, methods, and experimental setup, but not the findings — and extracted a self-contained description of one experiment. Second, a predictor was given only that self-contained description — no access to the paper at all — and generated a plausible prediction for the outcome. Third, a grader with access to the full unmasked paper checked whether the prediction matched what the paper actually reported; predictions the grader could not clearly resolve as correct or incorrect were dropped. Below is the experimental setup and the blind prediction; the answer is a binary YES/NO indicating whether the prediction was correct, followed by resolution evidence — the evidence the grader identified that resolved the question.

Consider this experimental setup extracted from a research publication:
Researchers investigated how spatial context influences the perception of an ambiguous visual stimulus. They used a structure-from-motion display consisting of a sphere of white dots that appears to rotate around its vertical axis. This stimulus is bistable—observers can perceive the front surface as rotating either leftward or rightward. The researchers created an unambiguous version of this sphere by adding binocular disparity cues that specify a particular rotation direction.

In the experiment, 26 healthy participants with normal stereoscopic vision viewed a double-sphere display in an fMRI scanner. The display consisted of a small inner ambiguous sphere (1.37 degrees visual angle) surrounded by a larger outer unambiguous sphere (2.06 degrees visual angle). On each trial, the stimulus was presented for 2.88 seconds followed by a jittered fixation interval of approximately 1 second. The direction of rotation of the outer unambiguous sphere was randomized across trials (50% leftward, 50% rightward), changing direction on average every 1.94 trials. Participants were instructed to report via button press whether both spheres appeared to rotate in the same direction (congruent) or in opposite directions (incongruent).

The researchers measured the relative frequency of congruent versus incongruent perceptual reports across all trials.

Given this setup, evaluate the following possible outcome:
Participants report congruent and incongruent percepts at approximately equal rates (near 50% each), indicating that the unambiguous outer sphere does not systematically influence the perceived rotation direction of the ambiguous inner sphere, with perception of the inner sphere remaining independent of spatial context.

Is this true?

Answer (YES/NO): NO